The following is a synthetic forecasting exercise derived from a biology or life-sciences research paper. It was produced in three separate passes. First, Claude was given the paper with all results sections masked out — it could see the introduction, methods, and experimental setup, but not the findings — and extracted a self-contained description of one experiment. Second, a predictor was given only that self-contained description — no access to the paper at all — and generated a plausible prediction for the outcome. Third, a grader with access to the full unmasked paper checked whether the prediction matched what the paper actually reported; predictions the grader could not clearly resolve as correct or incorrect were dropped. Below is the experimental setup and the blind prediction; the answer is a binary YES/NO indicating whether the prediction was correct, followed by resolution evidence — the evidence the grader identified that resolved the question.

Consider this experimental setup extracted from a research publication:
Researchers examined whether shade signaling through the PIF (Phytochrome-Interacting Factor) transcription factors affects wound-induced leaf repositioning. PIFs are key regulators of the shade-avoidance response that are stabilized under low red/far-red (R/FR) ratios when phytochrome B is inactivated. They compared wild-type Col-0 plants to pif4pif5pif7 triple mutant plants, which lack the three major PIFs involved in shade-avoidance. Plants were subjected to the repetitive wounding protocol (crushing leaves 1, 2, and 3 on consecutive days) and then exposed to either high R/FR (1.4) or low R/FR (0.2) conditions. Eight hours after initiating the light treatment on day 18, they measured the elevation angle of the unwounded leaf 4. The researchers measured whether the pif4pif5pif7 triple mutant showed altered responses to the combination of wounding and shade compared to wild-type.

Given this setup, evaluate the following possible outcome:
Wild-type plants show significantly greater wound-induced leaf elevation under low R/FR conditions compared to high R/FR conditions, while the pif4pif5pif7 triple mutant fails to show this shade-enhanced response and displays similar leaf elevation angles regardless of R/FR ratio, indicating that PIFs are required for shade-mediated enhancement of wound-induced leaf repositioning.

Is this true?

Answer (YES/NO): NO